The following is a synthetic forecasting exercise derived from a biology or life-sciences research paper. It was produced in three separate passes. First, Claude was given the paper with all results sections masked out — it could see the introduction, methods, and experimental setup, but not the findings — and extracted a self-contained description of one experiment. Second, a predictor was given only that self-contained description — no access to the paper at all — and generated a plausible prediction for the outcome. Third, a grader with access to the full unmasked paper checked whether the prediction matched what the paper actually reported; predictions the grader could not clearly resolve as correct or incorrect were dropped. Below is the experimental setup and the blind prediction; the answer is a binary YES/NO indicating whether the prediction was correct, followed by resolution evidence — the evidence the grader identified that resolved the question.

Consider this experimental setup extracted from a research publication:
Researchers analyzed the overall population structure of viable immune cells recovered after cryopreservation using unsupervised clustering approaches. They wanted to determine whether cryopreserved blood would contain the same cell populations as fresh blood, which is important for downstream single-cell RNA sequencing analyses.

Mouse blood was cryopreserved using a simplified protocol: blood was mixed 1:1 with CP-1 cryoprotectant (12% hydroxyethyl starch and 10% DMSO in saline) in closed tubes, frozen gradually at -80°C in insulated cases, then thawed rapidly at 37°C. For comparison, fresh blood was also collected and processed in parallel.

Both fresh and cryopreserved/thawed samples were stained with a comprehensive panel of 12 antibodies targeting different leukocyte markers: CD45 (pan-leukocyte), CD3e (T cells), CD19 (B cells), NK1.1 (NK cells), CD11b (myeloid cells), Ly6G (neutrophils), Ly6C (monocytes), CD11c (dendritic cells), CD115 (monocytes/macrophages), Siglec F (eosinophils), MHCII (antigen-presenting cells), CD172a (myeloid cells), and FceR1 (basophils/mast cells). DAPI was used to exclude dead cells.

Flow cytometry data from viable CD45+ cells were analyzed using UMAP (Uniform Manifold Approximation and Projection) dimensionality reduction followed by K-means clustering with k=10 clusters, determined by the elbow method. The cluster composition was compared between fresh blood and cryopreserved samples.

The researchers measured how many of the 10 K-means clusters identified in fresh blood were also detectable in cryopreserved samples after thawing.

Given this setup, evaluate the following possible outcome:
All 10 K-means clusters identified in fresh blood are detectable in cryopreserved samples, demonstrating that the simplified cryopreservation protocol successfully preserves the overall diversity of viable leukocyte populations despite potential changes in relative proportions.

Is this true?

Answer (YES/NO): YES